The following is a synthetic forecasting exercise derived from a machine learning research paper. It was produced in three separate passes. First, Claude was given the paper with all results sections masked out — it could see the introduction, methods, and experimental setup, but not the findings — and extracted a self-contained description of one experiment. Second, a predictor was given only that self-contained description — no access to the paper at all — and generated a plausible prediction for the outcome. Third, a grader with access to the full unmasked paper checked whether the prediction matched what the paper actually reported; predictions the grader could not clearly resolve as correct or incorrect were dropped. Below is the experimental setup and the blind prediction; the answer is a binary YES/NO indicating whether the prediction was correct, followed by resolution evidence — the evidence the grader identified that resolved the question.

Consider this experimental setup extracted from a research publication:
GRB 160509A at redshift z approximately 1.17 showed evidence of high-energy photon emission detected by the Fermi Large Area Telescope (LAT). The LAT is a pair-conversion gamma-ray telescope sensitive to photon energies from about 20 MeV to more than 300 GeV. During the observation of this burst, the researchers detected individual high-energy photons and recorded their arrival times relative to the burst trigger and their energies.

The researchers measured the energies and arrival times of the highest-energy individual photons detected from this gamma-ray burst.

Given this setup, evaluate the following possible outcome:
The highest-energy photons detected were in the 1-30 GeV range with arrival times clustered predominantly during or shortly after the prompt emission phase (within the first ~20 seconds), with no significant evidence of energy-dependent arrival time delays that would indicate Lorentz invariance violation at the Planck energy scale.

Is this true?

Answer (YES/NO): NO